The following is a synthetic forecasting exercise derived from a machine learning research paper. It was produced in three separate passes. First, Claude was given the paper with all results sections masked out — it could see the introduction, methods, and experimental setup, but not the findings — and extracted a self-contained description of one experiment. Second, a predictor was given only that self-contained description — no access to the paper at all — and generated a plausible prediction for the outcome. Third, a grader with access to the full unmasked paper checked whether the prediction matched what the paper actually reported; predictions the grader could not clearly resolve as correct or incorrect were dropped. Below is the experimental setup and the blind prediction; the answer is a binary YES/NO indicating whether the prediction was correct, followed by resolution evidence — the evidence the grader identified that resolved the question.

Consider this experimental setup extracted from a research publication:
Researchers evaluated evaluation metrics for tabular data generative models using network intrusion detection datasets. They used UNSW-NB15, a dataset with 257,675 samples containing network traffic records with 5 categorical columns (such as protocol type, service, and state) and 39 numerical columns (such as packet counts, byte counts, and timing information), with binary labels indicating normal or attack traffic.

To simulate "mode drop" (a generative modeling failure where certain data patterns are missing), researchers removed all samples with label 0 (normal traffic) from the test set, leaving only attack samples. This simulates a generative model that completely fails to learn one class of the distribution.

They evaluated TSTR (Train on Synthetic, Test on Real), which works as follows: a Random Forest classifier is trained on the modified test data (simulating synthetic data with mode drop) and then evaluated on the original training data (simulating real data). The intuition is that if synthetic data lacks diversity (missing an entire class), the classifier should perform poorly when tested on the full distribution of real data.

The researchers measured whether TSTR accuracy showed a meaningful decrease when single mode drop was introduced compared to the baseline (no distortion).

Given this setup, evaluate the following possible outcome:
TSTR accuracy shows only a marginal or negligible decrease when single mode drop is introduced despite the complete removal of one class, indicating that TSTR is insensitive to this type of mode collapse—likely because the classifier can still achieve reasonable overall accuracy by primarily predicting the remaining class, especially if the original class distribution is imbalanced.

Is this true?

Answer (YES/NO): NO